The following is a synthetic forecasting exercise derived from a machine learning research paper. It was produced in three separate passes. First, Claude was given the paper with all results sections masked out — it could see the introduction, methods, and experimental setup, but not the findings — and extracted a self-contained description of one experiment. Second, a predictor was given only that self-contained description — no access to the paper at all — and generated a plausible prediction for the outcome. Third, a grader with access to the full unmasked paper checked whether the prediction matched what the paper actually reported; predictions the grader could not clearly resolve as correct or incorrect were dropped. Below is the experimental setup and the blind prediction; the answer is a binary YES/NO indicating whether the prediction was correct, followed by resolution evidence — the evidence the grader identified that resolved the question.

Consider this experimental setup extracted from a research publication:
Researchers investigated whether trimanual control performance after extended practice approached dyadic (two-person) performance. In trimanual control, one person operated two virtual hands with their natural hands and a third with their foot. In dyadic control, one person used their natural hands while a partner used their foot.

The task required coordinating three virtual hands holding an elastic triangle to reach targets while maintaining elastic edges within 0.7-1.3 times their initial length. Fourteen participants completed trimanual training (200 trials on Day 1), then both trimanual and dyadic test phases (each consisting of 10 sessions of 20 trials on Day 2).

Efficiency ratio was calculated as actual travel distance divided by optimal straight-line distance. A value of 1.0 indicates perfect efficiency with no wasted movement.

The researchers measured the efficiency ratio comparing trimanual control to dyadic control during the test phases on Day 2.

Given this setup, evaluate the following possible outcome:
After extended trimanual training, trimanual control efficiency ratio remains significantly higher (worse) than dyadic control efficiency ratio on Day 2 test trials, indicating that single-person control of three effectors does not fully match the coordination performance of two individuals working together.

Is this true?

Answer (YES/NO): NO